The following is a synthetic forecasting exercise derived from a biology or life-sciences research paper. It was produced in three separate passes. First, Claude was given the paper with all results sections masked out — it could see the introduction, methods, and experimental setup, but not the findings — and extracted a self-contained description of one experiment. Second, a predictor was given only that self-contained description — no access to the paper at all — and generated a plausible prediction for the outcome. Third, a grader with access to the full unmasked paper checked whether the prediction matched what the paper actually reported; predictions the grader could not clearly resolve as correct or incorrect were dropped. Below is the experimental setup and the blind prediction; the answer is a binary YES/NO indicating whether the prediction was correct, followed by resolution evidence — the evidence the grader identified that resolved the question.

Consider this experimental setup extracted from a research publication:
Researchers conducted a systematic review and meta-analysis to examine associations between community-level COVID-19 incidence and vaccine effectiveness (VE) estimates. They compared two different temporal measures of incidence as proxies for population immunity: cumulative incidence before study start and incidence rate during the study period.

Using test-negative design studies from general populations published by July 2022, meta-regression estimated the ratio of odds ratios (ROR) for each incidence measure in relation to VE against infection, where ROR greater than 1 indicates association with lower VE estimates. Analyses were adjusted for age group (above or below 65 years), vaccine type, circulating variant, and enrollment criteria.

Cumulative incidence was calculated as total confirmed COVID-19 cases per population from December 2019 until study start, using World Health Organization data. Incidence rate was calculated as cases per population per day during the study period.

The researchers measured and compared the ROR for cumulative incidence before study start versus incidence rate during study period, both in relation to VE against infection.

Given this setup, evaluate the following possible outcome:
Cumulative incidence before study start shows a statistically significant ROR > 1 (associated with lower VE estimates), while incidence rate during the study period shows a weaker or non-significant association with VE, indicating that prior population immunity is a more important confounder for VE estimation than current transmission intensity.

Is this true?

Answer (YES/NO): NO